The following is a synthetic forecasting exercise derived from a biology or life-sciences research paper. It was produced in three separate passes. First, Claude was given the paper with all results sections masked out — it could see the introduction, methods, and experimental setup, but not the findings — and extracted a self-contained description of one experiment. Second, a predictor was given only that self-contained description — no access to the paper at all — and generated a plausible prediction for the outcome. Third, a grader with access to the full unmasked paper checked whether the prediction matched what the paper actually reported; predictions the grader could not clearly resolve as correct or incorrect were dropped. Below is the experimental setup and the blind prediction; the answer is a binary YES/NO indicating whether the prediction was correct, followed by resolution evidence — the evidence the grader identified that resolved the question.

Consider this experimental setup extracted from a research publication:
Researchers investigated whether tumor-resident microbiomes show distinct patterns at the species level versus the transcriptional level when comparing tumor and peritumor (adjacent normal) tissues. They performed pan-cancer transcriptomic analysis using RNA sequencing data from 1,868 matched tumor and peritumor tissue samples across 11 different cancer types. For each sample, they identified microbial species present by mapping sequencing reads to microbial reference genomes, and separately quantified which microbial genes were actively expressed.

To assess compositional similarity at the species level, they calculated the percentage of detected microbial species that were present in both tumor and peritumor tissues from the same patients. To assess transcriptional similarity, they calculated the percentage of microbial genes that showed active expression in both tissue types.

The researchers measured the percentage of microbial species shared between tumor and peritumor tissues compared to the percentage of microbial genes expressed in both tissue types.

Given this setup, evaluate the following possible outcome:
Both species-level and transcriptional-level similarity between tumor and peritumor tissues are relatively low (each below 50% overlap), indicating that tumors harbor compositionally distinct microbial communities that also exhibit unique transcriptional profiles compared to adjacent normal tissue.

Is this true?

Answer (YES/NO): NO